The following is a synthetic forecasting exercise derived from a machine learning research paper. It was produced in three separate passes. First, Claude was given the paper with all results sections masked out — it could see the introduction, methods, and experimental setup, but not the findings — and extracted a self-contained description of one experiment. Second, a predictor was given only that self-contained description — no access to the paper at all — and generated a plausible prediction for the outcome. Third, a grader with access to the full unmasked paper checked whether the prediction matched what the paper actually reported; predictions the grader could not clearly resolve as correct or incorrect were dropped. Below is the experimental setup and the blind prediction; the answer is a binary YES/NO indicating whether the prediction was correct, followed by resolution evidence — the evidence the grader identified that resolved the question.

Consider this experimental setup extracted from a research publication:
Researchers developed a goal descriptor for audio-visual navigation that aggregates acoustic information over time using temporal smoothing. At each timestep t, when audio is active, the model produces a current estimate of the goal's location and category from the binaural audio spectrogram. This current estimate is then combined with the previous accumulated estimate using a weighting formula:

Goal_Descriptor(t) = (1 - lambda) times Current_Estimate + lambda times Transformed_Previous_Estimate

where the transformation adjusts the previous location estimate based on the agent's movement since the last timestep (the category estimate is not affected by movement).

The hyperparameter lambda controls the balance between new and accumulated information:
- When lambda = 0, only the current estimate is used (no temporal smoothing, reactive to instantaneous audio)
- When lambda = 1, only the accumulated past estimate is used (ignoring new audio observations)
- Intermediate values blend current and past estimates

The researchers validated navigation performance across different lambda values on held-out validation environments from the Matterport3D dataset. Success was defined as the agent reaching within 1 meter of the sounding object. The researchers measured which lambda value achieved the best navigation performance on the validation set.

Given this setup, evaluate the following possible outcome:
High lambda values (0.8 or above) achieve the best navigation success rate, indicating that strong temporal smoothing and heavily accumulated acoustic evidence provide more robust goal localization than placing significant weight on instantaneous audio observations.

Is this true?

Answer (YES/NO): NO